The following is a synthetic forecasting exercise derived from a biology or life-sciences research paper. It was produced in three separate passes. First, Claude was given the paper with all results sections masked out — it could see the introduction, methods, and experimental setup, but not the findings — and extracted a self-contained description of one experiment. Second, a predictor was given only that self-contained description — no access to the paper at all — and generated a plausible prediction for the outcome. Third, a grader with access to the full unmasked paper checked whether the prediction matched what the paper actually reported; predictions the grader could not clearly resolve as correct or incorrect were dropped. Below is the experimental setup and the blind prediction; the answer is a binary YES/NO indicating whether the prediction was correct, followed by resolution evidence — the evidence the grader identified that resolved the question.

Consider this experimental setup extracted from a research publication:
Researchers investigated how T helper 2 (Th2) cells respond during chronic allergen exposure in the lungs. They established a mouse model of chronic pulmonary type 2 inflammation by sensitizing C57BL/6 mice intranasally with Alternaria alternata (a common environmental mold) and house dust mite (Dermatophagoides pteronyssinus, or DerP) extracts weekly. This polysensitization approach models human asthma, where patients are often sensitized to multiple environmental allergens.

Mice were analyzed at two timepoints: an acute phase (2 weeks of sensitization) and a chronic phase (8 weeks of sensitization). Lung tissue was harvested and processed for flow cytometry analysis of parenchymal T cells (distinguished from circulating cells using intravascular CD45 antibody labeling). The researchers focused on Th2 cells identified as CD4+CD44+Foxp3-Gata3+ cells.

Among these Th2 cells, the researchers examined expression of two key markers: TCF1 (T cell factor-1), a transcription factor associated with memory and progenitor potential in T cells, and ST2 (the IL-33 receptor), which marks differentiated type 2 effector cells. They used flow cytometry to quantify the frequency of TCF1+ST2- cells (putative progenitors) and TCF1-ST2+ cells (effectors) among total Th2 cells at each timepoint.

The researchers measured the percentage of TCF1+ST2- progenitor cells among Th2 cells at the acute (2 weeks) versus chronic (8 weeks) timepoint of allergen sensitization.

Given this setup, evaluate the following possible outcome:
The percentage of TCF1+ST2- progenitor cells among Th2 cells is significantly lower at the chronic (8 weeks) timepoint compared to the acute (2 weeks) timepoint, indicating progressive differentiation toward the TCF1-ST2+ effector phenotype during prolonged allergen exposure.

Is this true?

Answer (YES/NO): NO